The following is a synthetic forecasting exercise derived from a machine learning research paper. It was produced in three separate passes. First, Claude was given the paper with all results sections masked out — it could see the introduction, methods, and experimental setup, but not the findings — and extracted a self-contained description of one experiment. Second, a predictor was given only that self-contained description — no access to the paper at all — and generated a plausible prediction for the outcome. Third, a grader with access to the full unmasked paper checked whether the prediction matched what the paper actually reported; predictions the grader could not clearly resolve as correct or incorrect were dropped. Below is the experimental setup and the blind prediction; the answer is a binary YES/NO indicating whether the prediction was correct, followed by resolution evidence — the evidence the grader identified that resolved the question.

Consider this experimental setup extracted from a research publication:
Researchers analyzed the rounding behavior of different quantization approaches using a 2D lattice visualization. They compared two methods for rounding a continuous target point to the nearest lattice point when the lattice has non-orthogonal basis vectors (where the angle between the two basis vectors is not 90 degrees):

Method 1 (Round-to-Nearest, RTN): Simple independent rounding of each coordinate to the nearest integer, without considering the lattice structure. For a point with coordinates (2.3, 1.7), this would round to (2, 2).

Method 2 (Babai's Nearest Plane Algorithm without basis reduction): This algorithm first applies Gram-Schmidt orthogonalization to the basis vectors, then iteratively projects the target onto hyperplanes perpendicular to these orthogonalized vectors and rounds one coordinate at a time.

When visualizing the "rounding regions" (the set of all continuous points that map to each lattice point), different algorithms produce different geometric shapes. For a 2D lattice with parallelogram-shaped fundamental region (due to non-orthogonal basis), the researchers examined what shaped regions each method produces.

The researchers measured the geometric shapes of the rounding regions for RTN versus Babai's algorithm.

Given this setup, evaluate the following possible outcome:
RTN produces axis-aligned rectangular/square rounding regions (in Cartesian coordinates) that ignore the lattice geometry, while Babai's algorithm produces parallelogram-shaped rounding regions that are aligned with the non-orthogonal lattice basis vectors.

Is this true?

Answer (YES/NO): NO